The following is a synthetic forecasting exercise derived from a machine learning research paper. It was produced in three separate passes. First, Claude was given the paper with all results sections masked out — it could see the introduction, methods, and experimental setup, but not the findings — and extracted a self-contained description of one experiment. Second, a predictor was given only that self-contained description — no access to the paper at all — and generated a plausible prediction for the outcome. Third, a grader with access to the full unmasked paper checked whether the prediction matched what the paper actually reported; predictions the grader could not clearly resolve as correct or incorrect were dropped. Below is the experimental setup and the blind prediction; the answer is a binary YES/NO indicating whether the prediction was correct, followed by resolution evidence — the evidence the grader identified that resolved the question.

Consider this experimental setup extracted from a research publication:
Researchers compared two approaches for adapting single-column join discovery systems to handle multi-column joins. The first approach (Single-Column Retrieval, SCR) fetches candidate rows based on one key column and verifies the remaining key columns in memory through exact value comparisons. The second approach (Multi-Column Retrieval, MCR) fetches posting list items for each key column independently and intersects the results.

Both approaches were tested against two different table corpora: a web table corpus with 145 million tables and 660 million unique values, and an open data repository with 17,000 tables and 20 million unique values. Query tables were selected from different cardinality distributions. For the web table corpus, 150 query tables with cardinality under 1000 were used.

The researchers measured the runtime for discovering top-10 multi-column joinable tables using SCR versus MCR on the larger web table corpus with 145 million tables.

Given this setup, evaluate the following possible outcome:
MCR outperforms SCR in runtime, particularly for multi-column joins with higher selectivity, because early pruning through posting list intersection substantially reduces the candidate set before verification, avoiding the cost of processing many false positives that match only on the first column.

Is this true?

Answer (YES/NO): NO